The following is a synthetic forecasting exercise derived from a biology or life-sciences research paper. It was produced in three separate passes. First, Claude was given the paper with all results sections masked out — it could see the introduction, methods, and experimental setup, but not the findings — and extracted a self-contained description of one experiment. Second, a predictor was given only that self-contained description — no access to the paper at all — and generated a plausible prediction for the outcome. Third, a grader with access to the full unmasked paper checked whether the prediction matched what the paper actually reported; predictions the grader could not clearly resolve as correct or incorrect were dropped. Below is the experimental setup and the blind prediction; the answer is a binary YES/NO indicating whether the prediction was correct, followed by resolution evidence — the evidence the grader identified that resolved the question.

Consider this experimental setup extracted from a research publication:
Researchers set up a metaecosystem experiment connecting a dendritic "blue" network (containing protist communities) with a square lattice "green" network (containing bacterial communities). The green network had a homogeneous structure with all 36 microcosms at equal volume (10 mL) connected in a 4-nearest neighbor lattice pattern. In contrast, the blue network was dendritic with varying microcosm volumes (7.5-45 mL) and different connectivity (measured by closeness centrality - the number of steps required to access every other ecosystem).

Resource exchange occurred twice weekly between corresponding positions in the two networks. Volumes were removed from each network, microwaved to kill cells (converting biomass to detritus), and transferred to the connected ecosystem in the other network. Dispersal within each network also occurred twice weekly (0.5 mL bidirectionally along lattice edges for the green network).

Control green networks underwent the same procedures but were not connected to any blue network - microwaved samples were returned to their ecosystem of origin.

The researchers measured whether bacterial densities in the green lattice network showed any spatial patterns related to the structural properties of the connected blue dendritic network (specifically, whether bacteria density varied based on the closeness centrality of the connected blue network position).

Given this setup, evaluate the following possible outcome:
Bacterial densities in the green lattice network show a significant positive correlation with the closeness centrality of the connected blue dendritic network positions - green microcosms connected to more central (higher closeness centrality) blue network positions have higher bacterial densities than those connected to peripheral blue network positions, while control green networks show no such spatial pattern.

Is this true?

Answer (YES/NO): YES